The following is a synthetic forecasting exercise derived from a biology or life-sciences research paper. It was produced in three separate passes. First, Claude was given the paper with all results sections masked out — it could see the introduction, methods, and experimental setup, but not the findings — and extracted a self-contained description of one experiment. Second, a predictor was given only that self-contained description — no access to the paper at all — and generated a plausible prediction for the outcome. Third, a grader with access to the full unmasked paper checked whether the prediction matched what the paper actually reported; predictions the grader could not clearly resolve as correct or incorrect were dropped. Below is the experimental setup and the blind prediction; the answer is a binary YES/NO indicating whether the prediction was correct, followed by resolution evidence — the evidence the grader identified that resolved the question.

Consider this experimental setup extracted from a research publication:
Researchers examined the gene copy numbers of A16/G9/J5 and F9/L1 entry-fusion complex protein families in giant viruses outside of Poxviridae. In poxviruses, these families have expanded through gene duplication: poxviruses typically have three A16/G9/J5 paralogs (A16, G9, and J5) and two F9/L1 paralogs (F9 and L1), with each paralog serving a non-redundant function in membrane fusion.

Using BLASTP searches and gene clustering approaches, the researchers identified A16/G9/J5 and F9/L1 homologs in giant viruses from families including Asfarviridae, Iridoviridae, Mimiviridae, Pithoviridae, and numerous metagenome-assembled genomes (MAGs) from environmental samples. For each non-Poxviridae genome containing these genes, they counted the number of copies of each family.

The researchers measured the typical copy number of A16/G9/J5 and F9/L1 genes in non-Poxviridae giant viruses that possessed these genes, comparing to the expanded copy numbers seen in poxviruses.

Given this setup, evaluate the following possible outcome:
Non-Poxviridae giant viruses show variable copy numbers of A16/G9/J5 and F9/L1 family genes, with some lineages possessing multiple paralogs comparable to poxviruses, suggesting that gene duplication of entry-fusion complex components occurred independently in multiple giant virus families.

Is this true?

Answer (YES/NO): NO